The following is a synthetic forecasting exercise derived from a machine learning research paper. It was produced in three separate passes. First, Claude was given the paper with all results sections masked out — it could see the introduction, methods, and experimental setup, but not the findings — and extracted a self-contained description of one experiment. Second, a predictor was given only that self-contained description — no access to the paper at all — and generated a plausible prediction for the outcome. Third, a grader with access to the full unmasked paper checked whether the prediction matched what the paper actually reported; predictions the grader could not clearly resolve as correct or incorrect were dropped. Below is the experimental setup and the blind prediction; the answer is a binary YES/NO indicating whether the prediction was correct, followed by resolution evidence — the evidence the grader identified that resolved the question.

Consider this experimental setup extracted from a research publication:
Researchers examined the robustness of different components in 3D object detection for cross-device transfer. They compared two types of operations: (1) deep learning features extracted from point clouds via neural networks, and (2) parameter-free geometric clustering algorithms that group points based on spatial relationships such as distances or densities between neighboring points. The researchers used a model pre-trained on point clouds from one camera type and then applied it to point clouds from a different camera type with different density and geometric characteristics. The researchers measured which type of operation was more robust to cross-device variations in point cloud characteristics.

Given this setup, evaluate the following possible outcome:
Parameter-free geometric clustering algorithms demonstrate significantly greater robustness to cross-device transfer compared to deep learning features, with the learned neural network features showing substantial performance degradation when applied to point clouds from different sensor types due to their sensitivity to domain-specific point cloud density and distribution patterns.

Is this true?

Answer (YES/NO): YES